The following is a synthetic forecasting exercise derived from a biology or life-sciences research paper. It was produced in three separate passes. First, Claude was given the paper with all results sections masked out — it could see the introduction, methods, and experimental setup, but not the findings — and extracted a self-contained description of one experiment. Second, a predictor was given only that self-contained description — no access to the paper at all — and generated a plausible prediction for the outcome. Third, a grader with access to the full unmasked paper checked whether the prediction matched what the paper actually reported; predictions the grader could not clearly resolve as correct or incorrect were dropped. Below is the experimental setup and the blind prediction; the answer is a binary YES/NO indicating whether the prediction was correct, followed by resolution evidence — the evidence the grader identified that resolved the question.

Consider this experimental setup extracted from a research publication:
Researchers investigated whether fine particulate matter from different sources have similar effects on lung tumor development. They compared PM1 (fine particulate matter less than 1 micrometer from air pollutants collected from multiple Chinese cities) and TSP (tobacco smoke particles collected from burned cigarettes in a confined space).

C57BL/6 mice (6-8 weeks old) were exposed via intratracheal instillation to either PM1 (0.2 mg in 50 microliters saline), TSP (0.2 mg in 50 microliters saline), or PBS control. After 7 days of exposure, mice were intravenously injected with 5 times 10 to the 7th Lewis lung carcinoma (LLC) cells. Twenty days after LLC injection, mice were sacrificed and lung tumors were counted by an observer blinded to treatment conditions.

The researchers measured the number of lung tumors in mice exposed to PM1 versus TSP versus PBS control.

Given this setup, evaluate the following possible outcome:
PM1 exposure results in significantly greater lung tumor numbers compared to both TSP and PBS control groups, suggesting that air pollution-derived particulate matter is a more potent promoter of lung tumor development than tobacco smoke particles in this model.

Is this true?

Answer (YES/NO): NO